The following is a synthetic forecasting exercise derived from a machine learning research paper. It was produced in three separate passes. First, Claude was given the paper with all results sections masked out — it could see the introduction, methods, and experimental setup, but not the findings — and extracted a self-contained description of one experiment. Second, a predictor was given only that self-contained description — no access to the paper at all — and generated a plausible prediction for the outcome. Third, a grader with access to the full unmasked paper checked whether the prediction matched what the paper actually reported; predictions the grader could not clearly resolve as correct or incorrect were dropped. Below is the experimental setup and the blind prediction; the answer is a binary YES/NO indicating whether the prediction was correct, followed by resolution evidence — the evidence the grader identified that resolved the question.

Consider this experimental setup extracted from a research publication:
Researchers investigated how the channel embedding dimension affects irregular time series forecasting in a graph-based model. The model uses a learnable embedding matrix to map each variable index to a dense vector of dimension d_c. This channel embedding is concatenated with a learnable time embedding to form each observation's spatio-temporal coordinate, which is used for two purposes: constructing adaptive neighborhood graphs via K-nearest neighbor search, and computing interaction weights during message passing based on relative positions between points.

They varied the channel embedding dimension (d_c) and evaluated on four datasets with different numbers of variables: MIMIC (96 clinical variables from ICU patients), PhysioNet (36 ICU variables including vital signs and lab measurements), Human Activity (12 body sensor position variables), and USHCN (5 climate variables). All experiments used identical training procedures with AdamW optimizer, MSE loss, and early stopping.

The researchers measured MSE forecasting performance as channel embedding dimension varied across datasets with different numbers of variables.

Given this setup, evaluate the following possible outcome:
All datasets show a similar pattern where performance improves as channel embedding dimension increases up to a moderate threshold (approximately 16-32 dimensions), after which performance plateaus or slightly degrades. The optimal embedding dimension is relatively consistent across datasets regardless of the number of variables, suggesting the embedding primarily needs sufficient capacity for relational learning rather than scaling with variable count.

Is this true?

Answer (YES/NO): NO